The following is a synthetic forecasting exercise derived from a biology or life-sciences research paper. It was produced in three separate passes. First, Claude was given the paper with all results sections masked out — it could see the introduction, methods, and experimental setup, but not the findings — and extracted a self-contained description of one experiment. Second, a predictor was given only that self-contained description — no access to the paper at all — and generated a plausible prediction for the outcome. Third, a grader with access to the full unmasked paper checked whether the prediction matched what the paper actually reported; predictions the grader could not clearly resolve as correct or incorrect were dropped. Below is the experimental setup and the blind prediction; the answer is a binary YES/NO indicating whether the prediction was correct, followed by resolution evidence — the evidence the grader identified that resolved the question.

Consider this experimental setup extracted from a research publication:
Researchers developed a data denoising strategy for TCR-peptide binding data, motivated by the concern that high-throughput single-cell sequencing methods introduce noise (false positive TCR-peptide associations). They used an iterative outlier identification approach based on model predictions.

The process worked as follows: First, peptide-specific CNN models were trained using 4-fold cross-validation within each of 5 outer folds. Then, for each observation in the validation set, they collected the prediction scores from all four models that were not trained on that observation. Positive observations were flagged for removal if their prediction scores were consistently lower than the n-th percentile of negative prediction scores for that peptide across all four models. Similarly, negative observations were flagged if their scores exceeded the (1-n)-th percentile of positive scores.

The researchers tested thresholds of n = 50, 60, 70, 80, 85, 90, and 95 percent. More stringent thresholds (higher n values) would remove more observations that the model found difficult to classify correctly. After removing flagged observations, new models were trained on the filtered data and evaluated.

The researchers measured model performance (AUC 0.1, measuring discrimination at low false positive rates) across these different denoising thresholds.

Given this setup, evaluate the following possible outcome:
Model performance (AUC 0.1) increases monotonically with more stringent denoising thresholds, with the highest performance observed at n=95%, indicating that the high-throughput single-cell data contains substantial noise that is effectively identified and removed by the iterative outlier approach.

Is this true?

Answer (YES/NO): NO